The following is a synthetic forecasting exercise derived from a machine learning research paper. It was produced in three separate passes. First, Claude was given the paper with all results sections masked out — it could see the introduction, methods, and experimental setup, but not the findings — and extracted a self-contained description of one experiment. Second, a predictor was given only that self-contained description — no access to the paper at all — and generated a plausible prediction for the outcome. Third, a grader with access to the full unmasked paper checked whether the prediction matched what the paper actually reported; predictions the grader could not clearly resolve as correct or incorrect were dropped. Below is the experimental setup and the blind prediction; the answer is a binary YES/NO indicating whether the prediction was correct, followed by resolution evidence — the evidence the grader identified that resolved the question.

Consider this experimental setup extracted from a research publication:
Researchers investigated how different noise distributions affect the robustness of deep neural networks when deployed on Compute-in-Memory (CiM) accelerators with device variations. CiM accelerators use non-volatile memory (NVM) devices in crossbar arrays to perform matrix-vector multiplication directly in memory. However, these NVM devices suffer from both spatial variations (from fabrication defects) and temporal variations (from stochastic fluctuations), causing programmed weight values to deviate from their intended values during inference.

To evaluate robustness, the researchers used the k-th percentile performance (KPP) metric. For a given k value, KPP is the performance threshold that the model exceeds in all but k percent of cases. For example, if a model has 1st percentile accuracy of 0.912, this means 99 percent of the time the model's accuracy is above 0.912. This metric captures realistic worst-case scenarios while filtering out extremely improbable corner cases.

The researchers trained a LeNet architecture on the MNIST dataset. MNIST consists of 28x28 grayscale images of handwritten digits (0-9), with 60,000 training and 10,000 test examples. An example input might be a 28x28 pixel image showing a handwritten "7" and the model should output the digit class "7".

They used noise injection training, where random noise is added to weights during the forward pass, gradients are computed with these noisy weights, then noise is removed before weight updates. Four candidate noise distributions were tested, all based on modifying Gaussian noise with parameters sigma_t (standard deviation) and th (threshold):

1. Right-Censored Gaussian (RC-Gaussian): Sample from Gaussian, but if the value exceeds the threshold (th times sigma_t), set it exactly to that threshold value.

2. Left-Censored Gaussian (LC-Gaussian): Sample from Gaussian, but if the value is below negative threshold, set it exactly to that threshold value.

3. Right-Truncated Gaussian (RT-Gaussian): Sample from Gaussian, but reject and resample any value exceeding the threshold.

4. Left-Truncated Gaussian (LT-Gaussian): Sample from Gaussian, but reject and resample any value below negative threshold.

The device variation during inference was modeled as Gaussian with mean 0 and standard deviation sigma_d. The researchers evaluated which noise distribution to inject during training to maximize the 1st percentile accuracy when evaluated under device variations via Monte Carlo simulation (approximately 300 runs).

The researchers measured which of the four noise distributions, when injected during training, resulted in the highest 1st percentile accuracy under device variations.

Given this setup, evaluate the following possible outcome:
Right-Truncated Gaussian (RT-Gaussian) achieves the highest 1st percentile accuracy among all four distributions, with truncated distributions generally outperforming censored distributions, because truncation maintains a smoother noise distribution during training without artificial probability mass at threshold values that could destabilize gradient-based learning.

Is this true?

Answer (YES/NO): NO